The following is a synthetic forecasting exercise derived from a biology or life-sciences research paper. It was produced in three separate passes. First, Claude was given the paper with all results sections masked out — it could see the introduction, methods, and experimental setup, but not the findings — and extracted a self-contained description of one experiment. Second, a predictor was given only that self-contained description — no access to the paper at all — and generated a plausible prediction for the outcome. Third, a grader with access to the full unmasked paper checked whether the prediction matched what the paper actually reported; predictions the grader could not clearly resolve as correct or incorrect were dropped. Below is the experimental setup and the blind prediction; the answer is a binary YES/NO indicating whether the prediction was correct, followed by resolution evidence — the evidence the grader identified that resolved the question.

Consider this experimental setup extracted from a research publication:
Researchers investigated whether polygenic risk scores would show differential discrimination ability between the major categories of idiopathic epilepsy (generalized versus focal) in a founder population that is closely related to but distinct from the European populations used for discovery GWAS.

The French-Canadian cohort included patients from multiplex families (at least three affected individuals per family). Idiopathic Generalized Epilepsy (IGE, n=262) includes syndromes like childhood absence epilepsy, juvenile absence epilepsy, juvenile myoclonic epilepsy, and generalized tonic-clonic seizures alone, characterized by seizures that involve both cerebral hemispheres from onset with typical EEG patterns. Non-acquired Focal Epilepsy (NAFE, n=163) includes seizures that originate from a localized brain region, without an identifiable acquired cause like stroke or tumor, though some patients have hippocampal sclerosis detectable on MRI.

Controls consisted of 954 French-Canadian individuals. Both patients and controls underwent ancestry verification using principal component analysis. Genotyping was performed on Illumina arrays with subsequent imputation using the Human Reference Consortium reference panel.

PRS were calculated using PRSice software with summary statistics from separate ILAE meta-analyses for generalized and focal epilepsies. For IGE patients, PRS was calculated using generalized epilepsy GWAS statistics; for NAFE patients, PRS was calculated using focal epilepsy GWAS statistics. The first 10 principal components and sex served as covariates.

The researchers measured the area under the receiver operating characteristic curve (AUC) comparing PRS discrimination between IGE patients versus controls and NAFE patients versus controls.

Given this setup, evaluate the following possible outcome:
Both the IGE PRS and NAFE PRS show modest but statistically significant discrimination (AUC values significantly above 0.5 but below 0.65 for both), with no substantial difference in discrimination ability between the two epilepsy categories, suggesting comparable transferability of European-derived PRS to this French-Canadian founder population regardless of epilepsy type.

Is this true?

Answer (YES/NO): NO